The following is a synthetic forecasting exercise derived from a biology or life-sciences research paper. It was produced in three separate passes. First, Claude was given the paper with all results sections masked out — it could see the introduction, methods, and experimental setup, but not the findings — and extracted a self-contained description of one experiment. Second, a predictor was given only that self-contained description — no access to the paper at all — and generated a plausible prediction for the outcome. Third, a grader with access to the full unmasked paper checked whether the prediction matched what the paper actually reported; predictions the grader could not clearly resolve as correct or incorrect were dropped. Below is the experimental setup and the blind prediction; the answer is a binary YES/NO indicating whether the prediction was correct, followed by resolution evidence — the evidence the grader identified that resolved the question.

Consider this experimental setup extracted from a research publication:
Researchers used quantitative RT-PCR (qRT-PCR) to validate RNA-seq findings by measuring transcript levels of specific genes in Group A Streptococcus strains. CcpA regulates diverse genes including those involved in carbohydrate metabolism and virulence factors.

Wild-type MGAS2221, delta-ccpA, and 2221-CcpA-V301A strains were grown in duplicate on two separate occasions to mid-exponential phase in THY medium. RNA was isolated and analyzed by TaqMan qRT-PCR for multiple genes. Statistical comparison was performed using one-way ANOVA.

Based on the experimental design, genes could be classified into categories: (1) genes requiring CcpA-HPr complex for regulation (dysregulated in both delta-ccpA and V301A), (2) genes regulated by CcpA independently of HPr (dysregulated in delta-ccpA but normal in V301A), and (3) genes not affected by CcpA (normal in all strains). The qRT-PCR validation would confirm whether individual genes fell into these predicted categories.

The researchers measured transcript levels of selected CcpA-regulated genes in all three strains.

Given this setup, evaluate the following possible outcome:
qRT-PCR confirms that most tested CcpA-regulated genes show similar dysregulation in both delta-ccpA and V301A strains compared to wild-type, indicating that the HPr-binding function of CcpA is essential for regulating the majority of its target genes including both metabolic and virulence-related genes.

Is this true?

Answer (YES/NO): NO